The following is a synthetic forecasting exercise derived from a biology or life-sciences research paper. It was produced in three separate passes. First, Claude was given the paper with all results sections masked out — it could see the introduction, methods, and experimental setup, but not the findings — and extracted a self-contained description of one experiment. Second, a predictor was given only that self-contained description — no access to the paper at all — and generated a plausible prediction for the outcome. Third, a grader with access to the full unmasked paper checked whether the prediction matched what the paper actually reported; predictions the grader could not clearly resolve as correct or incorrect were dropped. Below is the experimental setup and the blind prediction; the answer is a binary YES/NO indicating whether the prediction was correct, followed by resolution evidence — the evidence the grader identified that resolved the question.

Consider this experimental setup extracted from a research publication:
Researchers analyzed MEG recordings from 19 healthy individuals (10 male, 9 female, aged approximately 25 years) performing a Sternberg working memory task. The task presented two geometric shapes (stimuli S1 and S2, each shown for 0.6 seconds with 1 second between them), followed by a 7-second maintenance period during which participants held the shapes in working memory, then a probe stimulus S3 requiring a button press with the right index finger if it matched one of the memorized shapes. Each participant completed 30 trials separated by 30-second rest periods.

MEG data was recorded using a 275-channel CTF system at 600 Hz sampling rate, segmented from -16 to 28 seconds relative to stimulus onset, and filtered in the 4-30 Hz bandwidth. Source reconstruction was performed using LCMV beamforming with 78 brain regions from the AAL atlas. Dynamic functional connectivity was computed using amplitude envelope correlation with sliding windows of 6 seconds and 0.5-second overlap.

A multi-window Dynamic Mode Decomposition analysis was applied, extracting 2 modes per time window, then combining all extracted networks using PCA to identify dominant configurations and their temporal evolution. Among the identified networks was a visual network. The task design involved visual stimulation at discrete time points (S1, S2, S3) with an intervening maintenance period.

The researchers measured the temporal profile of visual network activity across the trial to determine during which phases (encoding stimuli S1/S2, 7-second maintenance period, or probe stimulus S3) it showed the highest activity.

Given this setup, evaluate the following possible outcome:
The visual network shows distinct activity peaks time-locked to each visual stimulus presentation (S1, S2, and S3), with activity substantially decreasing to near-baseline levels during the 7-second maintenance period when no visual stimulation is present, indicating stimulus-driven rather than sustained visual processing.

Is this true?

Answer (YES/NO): NO